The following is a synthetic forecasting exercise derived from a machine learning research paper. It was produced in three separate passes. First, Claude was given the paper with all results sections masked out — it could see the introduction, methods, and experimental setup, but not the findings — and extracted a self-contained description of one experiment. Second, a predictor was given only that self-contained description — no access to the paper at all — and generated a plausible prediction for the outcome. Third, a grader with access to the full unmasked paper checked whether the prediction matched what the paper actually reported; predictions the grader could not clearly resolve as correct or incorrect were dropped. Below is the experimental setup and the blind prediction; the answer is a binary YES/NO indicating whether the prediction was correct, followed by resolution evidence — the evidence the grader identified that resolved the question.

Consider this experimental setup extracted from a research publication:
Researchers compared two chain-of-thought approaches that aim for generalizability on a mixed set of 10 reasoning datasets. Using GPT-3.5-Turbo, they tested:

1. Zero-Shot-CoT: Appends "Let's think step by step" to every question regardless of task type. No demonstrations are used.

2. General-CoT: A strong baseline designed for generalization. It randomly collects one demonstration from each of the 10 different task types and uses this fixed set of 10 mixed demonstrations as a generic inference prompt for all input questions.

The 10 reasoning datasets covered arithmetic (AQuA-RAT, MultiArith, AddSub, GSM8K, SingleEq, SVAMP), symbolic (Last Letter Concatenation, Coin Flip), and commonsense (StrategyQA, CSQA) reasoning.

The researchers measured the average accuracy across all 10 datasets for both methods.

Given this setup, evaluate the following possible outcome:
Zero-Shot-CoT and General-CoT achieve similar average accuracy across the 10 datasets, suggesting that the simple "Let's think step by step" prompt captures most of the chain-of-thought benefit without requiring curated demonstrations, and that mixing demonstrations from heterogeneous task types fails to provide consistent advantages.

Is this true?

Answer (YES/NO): NO